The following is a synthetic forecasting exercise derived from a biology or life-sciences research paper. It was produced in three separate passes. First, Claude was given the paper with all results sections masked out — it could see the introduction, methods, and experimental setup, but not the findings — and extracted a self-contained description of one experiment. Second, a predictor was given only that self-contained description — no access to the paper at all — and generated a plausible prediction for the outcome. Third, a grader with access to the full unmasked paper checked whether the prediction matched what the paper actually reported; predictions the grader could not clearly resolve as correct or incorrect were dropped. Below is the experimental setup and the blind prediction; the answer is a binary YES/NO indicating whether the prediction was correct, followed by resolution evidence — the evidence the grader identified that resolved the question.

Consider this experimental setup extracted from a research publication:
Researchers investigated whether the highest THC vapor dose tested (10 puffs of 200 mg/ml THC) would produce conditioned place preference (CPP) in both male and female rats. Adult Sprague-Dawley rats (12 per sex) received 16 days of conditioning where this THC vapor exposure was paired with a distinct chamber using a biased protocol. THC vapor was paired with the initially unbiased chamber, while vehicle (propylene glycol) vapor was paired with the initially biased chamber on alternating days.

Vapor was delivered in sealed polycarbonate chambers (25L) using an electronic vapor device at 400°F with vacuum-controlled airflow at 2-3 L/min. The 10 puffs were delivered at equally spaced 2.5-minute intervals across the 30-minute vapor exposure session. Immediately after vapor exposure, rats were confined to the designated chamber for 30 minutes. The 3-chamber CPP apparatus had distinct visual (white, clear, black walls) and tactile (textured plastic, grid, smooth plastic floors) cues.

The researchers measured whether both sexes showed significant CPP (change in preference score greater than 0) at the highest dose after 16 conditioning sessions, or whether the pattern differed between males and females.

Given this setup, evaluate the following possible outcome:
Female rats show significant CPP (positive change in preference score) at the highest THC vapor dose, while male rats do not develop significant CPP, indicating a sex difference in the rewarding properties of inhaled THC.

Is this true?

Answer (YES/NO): NO